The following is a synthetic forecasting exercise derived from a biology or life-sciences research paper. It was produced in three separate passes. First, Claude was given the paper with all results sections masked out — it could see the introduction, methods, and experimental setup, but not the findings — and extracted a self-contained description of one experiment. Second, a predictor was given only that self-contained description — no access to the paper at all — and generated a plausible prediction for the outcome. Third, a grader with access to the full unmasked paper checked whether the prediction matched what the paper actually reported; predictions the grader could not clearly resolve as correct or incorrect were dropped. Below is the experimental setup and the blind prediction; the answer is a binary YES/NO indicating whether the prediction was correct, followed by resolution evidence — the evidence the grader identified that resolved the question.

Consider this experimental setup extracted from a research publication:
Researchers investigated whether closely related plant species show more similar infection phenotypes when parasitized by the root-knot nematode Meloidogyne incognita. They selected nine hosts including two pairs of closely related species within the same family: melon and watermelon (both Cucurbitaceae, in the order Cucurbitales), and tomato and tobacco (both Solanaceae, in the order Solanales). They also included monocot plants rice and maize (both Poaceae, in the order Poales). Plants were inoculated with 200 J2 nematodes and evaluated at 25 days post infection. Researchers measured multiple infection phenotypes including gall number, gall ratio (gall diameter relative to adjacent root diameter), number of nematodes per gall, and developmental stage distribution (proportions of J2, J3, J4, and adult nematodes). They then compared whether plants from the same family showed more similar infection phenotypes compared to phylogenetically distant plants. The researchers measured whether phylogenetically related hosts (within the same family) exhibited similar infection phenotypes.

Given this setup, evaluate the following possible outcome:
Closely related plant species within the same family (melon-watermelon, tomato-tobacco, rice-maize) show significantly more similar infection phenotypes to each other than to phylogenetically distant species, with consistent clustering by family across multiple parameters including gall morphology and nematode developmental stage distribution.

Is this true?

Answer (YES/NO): NO